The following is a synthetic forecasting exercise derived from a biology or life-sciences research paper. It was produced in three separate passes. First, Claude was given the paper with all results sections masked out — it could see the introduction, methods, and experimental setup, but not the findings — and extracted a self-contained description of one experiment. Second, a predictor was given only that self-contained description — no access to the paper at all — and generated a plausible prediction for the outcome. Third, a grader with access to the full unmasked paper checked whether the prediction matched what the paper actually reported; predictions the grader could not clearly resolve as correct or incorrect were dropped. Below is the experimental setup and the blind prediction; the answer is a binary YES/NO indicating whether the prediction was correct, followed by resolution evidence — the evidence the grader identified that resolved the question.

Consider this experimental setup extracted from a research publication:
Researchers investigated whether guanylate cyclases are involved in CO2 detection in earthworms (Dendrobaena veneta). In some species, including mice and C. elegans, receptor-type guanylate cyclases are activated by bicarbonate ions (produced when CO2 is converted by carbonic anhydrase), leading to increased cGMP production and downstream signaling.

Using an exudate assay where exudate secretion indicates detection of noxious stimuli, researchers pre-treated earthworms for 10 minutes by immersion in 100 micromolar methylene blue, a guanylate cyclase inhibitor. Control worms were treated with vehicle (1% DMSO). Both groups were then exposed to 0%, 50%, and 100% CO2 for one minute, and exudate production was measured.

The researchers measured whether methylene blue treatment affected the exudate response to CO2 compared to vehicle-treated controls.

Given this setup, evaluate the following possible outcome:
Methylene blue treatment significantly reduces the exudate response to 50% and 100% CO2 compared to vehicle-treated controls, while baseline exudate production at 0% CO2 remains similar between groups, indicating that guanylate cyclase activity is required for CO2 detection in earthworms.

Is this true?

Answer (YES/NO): NO